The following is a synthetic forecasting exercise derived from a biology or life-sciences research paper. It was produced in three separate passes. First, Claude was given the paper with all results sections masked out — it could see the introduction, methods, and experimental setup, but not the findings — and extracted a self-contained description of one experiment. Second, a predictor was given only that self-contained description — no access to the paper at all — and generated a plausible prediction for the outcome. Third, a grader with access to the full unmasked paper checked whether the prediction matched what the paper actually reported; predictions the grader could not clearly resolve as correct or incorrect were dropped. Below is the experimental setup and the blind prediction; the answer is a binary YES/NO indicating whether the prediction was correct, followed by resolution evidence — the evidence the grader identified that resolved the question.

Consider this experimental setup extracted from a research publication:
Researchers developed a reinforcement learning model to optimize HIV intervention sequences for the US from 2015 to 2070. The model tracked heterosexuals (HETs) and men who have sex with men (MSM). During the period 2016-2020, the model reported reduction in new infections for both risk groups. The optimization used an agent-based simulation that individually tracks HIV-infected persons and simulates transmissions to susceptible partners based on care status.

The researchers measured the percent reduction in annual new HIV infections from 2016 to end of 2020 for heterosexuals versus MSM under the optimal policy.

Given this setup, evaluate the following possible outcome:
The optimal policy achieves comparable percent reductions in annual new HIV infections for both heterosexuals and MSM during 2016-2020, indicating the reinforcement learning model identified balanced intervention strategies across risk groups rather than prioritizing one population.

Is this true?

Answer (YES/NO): NO